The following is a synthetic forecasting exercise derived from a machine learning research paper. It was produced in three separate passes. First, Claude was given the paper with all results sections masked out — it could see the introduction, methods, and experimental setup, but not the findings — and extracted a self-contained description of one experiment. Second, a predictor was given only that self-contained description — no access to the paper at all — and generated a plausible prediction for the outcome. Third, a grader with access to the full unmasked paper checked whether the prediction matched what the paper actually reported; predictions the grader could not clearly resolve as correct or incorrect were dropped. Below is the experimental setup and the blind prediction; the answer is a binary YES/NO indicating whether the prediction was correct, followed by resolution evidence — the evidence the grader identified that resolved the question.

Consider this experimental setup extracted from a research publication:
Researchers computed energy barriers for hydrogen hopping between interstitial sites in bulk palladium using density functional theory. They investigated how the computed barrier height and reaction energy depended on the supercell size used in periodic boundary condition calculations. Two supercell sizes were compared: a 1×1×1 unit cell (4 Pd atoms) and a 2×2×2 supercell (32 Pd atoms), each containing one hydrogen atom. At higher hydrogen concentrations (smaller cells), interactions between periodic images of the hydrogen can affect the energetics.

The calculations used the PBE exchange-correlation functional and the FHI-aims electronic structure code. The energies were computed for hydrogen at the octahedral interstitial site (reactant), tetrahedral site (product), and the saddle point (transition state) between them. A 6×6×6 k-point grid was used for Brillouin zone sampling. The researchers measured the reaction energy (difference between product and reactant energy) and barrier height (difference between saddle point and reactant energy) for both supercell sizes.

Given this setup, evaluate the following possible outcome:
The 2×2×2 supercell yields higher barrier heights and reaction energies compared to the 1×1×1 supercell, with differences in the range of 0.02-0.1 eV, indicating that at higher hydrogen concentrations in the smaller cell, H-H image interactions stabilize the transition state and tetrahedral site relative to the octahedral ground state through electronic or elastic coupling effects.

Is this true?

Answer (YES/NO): NO